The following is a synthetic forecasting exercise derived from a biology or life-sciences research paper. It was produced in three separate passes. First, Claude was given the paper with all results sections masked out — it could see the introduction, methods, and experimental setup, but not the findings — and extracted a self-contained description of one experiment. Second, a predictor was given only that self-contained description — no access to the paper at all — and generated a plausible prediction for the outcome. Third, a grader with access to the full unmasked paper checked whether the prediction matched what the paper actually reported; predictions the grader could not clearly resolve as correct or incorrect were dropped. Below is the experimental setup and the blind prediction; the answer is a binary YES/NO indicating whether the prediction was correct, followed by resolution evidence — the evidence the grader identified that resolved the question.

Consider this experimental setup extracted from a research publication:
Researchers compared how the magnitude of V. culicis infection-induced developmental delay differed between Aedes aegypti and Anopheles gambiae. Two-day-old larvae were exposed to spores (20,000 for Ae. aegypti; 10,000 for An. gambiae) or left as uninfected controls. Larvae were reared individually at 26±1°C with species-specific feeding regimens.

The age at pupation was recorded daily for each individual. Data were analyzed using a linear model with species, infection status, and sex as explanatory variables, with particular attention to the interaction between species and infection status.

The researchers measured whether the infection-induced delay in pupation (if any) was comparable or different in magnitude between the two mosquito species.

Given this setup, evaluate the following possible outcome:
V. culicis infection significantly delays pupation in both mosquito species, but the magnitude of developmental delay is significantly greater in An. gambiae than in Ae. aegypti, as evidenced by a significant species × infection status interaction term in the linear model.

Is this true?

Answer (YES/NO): NO